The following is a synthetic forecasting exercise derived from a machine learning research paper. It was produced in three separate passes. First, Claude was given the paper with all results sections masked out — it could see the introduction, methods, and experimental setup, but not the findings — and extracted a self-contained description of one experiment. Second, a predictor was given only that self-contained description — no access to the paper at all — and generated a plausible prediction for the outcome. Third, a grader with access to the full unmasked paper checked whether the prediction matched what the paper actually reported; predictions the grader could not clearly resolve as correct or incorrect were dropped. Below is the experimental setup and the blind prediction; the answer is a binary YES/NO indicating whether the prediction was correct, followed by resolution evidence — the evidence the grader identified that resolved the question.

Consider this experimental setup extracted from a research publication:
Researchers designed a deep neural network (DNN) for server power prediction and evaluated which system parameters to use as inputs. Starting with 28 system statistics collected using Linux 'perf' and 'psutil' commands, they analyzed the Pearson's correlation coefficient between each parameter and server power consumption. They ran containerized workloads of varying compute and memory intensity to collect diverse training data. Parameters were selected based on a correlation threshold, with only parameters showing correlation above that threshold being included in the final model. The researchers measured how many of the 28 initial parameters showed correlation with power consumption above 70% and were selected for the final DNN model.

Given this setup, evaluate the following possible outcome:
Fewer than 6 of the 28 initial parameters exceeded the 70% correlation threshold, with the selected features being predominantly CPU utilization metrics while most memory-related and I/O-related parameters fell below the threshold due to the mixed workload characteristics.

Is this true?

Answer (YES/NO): NO